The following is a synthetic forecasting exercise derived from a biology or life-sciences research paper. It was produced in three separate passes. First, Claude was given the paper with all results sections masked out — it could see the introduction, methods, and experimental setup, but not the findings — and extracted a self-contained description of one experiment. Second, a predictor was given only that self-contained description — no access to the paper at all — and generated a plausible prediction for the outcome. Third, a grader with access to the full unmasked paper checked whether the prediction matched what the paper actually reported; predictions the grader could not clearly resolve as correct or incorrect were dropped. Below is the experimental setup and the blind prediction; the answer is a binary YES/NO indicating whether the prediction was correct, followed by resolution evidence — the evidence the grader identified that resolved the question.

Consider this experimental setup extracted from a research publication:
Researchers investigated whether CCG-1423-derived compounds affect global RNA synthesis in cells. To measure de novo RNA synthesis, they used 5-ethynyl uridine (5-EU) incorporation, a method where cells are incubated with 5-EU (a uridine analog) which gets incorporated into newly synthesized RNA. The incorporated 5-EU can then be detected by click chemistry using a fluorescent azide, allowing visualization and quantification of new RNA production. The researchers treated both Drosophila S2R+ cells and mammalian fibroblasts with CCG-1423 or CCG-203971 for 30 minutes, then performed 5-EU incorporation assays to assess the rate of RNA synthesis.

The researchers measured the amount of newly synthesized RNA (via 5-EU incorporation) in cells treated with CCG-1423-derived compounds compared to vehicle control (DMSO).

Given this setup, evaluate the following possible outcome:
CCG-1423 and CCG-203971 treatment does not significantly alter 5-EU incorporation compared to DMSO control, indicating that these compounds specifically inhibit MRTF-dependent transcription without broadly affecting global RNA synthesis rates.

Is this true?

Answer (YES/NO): NO